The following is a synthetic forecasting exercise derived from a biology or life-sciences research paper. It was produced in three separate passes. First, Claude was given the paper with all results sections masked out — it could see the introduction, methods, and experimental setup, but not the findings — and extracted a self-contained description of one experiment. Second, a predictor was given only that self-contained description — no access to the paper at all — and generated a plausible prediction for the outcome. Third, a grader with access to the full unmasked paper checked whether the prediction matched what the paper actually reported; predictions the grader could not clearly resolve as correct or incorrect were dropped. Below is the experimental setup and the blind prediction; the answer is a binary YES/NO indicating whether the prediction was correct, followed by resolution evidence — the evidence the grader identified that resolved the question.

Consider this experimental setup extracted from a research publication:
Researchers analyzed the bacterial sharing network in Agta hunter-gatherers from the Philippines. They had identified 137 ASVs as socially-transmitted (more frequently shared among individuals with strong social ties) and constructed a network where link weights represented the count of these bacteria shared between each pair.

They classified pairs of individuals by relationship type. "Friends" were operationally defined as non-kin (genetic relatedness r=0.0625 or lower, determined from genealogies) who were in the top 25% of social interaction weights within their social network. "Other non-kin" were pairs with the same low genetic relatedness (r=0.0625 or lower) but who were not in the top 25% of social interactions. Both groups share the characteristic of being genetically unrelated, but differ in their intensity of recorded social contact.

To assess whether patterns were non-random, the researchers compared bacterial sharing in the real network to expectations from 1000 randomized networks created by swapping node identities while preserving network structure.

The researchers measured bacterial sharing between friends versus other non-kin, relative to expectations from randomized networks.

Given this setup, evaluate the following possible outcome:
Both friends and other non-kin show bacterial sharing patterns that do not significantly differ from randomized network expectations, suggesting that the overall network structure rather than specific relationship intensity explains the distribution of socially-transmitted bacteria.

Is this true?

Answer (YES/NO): NO